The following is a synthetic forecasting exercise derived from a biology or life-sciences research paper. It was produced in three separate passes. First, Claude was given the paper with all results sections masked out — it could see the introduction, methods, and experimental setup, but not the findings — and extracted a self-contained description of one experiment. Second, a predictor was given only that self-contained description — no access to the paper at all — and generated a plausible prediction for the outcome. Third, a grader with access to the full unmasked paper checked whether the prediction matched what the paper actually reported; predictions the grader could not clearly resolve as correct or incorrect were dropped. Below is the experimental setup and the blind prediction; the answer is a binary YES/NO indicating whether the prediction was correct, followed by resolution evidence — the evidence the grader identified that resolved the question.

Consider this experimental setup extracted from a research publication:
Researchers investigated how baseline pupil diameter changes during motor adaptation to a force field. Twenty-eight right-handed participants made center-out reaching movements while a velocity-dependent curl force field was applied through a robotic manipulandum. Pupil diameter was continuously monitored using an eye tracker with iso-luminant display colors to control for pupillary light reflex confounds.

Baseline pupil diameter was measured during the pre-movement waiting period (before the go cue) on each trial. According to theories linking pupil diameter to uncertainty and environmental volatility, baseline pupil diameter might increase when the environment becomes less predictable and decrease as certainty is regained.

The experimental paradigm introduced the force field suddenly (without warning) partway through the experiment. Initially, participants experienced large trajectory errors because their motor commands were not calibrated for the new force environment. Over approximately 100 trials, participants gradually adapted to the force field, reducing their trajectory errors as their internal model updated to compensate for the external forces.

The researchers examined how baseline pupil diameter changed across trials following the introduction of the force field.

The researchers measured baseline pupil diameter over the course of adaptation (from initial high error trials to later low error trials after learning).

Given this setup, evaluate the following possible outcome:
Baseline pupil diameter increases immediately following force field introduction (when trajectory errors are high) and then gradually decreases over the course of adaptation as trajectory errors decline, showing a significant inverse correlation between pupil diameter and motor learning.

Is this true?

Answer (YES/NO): NO